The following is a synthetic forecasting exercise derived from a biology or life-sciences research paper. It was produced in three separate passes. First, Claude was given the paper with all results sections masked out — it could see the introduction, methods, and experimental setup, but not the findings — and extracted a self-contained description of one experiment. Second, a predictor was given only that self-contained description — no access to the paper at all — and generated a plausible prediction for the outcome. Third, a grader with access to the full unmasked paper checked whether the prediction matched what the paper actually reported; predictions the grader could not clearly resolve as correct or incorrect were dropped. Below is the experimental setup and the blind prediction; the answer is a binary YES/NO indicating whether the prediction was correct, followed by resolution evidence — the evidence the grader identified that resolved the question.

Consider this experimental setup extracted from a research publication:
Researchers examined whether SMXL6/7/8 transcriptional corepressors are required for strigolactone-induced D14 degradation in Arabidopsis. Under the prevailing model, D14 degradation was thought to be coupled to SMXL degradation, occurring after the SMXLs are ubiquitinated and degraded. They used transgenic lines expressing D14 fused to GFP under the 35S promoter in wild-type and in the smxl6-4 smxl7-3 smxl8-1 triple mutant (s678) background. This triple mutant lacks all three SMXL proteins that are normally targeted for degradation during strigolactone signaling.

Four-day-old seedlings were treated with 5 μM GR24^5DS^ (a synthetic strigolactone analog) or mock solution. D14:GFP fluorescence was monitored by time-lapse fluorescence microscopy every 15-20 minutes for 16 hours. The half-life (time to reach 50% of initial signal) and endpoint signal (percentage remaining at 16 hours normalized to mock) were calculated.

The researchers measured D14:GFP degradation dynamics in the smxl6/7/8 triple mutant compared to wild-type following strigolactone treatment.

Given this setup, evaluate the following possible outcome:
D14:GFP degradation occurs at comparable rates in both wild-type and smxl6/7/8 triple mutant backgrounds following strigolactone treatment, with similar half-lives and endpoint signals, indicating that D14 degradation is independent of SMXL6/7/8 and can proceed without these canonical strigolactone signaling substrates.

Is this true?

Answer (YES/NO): YES